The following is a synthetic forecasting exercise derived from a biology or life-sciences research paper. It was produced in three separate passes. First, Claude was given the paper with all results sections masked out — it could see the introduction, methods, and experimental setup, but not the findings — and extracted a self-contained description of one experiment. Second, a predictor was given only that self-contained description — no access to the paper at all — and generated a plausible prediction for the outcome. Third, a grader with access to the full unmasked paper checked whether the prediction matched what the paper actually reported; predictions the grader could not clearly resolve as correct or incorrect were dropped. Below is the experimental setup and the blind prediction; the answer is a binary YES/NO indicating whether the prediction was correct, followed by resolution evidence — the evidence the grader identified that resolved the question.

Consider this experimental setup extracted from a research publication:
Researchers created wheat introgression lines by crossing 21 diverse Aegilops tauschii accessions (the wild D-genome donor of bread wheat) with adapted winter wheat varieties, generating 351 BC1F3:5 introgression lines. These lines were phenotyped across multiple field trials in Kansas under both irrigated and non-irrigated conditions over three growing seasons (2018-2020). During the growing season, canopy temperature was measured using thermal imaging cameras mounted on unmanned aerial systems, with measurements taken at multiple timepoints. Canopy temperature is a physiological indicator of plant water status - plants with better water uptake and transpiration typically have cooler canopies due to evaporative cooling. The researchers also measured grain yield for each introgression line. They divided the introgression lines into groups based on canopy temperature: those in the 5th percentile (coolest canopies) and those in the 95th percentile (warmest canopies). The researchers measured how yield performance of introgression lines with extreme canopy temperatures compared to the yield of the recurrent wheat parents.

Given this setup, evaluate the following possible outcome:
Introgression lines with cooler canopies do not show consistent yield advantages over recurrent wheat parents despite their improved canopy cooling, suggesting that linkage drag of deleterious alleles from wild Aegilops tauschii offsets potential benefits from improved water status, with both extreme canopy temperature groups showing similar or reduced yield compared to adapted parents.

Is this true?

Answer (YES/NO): NO